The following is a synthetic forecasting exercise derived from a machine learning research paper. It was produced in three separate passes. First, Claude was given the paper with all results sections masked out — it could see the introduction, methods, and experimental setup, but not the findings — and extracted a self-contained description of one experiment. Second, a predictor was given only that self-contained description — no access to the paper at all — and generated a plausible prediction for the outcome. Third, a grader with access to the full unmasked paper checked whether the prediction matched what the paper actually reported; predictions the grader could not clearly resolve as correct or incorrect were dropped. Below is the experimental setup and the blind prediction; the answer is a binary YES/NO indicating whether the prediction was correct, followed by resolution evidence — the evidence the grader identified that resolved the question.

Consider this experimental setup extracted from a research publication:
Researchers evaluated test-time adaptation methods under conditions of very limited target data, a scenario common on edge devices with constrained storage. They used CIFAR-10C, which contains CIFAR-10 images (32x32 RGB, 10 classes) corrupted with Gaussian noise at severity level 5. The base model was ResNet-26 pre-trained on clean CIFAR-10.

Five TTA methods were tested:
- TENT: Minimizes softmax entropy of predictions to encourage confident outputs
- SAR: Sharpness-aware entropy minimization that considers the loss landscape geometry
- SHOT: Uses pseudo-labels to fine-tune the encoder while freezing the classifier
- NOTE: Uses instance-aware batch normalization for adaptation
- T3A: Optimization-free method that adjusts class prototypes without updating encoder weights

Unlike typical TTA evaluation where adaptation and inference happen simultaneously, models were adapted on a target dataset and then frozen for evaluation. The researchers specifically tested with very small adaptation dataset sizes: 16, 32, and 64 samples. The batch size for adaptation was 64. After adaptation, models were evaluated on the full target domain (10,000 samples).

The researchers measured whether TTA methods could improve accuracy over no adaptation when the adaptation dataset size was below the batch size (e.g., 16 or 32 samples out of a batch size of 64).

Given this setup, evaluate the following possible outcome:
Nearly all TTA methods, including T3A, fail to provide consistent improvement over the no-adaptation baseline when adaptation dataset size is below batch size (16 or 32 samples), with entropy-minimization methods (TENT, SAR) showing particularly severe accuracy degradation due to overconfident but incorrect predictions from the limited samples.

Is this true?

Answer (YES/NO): NO